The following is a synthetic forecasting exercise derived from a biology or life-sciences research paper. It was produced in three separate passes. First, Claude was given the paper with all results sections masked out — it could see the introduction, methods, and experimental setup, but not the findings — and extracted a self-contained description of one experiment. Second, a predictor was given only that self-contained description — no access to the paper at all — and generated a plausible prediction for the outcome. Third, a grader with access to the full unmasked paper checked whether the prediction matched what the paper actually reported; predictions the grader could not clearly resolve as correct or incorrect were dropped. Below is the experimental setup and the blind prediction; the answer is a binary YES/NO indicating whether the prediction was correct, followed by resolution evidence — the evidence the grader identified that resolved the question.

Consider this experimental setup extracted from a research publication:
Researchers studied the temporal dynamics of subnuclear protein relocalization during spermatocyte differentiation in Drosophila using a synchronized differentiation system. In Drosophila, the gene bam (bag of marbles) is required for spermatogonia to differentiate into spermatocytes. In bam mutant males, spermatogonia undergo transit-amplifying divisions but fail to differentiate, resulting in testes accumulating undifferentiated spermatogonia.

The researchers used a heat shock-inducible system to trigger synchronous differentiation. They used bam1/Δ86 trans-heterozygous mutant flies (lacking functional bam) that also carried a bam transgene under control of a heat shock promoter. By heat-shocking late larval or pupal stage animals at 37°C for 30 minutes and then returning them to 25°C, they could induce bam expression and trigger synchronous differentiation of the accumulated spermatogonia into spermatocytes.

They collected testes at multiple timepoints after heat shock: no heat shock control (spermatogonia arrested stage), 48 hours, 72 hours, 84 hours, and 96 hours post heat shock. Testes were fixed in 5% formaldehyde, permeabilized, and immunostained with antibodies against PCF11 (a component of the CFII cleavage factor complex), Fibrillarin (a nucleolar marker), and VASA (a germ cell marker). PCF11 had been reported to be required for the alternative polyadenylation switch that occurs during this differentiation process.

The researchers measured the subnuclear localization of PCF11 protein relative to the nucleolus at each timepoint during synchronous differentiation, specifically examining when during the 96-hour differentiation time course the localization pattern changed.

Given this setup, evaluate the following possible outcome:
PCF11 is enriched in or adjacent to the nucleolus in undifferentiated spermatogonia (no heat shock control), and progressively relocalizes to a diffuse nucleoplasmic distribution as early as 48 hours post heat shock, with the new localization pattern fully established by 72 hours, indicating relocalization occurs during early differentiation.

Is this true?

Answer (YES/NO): NO